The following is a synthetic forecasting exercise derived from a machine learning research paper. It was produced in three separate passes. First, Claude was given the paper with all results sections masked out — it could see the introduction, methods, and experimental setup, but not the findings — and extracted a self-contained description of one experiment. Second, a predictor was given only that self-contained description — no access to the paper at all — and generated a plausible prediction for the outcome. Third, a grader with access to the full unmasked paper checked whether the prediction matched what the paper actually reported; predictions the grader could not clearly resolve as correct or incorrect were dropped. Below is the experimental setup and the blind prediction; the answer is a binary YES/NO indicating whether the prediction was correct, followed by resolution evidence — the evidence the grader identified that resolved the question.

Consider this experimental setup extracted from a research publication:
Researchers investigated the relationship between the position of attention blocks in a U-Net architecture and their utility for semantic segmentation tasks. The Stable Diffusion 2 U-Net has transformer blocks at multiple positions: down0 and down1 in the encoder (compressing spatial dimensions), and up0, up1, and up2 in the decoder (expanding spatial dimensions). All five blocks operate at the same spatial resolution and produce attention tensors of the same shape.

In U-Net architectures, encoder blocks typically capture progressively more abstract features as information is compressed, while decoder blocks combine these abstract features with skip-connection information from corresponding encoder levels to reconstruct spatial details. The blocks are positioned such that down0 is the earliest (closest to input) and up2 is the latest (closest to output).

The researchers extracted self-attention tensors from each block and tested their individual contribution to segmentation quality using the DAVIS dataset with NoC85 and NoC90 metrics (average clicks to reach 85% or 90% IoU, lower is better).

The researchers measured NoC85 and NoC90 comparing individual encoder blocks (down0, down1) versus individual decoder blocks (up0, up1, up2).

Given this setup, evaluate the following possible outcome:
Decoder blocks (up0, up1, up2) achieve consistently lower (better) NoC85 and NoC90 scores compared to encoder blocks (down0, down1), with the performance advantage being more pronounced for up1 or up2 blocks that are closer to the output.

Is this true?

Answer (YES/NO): NO